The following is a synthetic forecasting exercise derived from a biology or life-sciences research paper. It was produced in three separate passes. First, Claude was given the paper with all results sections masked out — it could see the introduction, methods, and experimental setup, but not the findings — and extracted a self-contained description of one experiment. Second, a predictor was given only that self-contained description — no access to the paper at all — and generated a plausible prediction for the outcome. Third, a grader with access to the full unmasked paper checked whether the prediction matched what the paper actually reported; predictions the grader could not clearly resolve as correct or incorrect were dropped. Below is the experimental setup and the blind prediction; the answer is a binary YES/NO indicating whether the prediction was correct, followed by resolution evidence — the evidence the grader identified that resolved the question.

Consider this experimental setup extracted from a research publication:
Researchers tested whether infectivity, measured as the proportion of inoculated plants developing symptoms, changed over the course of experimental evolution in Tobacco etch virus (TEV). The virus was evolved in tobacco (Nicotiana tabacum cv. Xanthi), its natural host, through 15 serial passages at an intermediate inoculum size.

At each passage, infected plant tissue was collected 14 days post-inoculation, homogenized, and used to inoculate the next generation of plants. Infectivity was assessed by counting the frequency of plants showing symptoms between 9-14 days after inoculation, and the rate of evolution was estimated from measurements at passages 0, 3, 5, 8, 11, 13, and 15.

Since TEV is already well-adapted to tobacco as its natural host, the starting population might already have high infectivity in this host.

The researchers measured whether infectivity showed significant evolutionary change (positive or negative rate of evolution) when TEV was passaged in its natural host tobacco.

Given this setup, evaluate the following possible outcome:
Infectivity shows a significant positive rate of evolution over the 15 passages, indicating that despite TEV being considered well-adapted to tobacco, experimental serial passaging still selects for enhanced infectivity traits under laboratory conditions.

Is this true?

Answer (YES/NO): YES